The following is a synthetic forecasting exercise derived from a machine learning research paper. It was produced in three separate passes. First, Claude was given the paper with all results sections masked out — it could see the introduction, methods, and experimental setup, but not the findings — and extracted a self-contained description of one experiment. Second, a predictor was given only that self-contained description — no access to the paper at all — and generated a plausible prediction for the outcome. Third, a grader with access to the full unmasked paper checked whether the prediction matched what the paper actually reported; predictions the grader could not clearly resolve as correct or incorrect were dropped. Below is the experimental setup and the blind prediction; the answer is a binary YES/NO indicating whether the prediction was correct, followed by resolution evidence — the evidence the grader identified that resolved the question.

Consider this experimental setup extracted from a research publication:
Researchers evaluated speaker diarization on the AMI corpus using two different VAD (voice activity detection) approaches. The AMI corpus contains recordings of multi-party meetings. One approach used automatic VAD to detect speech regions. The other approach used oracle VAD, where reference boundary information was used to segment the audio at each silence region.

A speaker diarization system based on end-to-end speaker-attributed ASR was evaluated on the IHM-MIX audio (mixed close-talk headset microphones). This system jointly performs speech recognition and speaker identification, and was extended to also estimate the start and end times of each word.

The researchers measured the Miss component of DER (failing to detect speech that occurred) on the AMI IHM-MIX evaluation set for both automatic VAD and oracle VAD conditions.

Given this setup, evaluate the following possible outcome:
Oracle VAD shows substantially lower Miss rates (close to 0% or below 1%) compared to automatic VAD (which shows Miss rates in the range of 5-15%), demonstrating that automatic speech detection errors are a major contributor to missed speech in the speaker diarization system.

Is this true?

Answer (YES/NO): NO